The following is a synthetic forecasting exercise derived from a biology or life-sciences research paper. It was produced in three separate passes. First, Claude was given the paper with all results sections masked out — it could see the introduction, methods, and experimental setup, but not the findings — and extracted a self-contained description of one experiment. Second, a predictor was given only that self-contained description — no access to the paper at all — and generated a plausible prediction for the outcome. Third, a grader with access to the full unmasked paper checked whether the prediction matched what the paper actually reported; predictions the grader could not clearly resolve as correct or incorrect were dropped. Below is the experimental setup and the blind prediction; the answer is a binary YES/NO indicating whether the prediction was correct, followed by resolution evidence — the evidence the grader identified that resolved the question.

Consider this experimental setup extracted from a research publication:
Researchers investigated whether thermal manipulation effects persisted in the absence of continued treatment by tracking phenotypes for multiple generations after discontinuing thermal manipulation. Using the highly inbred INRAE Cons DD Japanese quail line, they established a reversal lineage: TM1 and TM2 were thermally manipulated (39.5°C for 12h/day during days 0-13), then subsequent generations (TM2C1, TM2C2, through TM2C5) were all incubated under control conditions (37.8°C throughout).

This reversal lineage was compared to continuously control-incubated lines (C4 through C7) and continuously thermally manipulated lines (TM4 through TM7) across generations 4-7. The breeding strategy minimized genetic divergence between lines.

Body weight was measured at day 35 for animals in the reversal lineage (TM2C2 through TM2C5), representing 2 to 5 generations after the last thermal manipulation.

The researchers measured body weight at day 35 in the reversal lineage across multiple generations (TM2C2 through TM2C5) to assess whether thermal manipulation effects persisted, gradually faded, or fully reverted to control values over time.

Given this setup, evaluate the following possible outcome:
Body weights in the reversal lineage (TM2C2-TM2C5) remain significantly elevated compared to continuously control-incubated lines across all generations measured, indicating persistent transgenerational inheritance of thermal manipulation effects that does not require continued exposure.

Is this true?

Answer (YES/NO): NO